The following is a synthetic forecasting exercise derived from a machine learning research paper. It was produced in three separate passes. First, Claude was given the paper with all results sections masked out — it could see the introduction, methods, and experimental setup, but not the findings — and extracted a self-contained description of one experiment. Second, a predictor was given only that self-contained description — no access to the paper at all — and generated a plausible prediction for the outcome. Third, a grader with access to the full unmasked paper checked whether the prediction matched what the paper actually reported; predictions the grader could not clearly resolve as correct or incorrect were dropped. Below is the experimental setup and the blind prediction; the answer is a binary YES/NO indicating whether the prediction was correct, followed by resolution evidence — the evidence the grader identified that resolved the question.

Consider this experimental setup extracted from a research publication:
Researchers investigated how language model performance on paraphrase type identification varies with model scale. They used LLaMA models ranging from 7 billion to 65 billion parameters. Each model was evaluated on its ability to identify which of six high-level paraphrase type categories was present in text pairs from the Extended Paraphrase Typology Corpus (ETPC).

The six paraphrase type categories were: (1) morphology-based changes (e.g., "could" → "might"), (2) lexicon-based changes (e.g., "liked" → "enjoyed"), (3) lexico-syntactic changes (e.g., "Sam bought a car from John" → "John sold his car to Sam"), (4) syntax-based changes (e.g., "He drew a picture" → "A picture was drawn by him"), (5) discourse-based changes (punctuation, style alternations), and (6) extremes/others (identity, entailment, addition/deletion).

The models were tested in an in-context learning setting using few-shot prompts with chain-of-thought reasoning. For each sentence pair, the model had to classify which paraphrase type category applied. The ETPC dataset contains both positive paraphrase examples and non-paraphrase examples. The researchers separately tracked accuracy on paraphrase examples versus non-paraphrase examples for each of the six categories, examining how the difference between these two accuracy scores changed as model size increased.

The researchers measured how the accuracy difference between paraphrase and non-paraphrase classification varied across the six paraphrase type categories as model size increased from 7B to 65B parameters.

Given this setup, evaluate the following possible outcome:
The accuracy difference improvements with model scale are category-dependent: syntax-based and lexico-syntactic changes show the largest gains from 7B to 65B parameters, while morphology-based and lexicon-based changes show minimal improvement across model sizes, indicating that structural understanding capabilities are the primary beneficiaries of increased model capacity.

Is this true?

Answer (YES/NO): NO